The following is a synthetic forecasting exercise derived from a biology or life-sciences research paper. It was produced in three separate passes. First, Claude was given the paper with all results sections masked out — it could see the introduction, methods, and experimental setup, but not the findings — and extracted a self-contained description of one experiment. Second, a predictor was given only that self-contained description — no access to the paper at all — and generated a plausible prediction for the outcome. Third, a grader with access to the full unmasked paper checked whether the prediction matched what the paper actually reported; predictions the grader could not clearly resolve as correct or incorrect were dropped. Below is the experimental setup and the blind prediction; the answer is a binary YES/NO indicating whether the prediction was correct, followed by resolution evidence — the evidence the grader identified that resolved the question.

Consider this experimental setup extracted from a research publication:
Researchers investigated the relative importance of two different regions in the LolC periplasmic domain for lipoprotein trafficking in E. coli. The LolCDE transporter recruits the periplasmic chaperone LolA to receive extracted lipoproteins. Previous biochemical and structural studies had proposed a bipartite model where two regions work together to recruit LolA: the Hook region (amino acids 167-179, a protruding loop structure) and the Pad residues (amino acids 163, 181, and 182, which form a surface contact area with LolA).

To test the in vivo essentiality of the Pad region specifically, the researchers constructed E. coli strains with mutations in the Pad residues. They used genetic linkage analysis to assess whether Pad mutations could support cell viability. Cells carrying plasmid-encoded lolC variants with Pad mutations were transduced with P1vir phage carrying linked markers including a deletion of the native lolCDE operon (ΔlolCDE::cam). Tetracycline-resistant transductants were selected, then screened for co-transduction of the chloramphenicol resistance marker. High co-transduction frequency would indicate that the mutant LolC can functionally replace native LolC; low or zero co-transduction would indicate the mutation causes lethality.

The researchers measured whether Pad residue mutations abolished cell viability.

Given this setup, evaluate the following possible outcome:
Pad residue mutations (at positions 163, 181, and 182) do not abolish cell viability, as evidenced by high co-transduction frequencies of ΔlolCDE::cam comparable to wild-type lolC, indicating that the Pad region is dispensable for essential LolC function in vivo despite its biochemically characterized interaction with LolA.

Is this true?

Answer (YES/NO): YES